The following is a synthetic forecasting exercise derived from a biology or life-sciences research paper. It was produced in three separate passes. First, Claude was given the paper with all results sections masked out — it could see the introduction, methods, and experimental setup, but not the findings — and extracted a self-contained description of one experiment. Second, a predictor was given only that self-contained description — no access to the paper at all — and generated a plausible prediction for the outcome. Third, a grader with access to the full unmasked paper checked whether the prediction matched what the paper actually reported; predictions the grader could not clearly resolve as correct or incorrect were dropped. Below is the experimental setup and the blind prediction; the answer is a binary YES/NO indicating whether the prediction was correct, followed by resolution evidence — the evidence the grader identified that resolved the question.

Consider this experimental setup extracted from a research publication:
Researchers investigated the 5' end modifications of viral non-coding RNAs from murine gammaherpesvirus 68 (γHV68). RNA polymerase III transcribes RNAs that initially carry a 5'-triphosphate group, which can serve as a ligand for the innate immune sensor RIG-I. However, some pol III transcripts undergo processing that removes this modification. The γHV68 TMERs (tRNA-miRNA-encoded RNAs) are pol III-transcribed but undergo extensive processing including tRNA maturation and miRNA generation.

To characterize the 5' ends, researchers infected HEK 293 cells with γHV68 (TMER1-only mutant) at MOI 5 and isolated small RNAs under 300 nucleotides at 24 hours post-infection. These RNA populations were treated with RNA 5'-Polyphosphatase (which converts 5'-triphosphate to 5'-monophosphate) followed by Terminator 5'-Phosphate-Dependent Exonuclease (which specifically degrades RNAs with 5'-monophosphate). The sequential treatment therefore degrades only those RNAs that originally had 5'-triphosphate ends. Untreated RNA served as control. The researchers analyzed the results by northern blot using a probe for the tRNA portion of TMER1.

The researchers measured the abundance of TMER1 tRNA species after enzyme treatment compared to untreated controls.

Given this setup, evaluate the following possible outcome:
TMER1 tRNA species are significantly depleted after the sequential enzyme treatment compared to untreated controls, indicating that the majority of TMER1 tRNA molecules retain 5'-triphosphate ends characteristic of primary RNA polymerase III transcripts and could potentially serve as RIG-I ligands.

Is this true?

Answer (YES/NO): NO